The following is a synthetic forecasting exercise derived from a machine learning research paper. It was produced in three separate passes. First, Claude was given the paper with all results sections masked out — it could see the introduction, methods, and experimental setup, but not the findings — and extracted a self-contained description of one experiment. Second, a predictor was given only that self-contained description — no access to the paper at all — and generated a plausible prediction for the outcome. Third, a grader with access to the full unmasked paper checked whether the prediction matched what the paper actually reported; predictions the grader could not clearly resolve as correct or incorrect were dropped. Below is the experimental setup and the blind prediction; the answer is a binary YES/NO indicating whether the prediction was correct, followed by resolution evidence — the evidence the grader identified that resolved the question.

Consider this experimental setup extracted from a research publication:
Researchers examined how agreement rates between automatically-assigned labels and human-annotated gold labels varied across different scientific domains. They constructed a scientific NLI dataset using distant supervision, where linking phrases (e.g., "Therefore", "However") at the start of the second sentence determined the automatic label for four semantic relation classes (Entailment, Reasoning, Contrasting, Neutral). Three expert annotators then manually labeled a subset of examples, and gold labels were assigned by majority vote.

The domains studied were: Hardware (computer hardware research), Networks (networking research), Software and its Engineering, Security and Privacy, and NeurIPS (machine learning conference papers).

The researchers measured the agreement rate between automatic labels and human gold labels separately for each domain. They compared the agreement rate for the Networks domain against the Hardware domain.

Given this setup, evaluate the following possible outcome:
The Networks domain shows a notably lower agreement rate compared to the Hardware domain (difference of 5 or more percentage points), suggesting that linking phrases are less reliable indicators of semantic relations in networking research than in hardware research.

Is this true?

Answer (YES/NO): NO